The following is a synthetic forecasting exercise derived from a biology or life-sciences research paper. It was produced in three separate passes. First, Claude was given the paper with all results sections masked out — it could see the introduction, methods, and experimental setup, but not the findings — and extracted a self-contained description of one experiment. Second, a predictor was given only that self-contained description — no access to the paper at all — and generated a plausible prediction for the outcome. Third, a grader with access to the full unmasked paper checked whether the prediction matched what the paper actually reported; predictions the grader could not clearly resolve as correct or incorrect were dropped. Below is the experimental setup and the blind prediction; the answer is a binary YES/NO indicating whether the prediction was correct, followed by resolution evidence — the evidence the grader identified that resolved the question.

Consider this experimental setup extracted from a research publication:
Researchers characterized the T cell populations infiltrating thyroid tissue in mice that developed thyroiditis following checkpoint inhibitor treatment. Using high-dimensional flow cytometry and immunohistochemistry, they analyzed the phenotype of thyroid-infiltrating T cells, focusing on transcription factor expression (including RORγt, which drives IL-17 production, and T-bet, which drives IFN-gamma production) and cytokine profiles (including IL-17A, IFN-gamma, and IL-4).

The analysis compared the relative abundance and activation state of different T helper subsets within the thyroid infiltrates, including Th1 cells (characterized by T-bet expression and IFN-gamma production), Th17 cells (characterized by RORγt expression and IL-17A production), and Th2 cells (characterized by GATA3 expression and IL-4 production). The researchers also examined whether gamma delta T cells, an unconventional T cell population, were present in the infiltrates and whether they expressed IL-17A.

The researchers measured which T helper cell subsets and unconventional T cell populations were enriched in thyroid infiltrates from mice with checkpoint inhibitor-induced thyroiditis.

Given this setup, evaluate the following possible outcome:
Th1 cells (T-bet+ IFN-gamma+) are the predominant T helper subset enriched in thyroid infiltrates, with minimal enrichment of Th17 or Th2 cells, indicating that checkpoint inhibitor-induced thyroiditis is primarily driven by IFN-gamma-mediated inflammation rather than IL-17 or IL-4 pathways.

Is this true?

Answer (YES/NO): NO